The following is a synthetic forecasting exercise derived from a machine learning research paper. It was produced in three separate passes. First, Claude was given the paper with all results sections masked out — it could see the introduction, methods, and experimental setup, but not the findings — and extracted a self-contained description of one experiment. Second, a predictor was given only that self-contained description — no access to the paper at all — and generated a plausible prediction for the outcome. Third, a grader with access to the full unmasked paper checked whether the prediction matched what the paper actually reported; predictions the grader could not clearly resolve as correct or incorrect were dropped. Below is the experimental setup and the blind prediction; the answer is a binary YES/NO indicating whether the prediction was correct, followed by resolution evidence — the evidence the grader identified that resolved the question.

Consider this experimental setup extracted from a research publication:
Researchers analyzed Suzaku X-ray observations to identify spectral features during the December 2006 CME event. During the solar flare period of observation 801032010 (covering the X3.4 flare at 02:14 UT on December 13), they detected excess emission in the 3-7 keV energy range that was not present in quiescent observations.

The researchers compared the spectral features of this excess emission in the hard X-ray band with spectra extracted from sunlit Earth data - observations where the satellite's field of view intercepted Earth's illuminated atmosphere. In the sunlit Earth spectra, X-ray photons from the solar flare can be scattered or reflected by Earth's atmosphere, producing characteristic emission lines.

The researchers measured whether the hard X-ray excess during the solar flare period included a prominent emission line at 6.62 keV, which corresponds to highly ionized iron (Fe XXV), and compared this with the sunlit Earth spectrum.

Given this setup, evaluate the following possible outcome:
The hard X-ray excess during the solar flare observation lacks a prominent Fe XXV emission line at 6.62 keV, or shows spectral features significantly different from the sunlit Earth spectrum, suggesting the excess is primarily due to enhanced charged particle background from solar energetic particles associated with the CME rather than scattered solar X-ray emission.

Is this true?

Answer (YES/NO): NO